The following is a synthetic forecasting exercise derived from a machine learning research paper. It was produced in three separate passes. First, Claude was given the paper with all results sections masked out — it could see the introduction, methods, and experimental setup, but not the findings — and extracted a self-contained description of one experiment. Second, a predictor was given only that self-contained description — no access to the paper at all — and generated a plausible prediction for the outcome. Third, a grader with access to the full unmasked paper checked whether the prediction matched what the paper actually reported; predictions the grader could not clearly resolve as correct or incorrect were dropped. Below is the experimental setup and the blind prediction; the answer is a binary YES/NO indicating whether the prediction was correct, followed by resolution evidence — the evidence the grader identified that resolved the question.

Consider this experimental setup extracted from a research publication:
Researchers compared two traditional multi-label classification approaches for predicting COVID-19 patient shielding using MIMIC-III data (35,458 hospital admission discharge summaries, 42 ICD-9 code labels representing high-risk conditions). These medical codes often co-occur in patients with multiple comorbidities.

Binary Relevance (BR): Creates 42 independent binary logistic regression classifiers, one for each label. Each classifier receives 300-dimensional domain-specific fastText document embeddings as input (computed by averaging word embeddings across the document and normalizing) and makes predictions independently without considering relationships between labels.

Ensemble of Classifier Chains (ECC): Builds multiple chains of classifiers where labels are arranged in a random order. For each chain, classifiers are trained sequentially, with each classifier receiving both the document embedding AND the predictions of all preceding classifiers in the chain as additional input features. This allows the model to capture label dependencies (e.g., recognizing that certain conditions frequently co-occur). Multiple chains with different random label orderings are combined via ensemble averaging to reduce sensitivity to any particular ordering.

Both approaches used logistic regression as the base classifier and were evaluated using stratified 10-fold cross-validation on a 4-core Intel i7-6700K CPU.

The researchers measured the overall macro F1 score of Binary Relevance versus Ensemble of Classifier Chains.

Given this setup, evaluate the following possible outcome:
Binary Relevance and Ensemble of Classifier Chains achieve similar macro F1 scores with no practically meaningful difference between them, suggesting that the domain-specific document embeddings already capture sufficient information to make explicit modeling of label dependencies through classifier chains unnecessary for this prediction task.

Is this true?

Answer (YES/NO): NO